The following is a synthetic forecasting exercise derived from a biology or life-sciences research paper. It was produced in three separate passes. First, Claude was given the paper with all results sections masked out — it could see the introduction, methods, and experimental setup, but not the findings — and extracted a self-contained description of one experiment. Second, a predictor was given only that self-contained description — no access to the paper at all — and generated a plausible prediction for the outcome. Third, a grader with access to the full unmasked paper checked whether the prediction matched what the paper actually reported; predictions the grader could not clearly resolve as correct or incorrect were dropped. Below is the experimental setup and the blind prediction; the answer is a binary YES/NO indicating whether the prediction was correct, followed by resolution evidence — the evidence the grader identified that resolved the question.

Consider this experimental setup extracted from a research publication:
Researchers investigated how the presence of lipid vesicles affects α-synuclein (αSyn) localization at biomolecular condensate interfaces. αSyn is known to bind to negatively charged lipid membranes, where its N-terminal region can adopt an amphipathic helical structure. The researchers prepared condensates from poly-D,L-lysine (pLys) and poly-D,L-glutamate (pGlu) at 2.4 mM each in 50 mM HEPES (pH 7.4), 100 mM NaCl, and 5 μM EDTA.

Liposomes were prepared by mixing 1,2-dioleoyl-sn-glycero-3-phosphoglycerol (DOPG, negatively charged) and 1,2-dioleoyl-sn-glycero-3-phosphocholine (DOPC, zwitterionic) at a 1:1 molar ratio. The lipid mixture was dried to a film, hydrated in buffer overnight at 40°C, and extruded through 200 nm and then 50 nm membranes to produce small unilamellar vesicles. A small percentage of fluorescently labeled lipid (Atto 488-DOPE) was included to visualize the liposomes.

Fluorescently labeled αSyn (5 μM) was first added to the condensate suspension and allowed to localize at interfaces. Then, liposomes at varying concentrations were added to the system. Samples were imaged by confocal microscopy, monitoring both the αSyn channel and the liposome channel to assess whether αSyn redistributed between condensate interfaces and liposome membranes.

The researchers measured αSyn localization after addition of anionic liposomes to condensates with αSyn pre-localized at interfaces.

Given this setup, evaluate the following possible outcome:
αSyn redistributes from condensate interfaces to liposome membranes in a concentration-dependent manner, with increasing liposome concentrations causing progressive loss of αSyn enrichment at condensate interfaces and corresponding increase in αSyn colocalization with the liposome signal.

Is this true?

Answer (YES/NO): YES